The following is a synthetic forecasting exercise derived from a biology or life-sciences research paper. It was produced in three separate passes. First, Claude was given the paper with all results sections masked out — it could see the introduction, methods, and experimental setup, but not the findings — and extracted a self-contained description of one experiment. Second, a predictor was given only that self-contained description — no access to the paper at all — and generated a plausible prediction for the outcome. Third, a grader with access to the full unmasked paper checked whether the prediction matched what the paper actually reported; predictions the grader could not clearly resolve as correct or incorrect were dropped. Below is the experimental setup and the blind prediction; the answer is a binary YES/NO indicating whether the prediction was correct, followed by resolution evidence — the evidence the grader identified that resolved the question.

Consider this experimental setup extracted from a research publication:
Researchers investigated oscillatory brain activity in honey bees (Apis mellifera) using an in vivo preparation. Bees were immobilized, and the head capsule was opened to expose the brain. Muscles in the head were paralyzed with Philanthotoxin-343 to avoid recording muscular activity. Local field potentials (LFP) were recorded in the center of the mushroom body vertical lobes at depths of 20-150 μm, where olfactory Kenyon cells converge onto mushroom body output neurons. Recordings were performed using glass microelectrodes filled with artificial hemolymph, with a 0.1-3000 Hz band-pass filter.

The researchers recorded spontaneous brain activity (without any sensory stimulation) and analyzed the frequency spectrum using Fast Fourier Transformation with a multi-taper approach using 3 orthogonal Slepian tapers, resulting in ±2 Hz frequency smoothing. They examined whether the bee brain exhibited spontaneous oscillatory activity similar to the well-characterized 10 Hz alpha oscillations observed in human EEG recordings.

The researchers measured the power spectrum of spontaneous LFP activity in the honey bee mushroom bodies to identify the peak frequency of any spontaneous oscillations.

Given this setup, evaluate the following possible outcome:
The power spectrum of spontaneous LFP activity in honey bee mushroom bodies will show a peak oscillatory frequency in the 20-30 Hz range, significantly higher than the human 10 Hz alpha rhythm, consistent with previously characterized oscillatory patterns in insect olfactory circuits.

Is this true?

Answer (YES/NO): NO